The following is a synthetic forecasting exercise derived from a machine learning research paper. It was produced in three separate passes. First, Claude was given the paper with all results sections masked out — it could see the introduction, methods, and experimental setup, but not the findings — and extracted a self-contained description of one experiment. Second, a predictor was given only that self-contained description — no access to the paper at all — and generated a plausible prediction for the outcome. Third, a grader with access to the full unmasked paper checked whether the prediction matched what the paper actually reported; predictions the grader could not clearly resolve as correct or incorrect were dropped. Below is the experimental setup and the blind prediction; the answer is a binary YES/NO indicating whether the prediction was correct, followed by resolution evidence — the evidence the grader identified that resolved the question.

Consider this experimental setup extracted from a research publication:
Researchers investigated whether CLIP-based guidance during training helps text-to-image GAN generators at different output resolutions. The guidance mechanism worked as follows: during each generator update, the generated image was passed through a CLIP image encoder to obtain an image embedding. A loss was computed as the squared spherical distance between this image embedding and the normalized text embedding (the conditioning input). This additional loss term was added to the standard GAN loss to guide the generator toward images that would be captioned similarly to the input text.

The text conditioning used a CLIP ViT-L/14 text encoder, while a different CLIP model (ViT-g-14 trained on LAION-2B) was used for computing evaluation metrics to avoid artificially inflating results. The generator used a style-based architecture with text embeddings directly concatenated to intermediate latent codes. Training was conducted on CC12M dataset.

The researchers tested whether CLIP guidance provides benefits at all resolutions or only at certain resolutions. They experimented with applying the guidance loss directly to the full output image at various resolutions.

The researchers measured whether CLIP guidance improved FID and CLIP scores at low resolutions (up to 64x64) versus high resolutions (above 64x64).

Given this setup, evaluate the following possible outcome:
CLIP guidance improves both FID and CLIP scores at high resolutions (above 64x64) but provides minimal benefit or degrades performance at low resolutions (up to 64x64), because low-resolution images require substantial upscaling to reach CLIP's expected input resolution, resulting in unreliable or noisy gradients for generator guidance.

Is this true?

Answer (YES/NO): NO